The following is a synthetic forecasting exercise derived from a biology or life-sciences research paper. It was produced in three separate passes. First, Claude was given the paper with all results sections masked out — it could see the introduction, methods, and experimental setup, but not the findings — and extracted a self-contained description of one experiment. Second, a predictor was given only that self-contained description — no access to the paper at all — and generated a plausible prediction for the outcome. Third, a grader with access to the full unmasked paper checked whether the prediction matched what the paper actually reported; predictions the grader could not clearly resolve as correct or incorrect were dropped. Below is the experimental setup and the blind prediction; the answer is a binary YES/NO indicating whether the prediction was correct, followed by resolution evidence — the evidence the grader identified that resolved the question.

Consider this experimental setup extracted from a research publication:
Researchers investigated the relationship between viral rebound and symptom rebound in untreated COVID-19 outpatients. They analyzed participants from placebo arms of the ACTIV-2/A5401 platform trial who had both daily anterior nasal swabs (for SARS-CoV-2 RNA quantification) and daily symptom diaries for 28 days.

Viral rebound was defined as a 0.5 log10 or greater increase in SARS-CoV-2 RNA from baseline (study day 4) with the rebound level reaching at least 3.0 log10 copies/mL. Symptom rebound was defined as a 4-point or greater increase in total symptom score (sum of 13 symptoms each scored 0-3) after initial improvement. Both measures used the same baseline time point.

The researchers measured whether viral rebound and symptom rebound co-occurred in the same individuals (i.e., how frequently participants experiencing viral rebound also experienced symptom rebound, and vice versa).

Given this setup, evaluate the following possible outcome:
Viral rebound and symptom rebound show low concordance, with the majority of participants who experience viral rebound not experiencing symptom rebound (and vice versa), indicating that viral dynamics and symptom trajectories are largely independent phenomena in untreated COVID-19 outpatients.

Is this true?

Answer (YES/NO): YES